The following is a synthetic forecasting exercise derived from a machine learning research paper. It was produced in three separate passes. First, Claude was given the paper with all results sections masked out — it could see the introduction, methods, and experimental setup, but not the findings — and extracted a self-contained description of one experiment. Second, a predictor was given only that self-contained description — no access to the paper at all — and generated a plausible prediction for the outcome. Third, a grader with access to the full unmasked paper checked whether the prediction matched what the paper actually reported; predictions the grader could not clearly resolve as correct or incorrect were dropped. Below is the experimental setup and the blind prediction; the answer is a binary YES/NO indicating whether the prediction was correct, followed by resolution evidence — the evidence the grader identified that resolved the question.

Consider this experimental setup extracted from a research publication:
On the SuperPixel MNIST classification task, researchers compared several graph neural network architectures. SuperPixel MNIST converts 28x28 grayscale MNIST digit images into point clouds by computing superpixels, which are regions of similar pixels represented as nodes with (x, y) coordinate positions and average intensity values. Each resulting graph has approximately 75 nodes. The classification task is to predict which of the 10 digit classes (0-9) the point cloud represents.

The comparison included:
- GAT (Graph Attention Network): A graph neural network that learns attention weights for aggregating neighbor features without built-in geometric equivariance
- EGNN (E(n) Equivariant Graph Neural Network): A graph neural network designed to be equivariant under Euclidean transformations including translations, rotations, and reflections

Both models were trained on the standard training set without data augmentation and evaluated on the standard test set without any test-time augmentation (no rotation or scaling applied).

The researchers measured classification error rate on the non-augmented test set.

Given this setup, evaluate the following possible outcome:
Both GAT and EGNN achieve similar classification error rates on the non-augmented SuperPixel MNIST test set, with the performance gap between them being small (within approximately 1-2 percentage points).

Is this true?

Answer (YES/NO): YES